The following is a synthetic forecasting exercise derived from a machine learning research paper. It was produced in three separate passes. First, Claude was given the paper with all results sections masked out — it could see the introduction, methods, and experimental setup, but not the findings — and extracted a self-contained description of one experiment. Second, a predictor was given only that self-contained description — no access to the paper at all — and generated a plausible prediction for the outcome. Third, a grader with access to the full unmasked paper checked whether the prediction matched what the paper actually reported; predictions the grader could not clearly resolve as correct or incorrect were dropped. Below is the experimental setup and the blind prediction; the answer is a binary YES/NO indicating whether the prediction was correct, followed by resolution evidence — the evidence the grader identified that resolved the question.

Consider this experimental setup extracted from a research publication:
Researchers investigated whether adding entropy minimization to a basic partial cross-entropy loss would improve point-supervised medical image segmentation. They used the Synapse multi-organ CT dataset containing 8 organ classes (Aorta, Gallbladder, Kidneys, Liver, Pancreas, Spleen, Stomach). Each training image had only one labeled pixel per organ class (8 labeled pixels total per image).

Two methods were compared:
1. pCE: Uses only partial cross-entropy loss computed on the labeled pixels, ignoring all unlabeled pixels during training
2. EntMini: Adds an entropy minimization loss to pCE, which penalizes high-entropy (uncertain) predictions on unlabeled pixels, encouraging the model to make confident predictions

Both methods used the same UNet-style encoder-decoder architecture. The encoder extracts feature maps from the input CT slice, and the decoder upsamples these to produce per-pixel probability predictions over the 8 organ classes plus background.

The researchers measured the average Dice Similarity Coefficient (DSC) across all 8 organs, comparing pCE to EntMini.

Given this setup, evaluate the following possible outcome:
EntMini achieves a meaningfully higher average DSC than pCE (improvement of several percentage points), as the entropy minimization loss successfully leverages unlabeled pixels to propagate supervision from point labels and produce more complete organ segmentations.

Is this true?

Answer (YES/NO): NO